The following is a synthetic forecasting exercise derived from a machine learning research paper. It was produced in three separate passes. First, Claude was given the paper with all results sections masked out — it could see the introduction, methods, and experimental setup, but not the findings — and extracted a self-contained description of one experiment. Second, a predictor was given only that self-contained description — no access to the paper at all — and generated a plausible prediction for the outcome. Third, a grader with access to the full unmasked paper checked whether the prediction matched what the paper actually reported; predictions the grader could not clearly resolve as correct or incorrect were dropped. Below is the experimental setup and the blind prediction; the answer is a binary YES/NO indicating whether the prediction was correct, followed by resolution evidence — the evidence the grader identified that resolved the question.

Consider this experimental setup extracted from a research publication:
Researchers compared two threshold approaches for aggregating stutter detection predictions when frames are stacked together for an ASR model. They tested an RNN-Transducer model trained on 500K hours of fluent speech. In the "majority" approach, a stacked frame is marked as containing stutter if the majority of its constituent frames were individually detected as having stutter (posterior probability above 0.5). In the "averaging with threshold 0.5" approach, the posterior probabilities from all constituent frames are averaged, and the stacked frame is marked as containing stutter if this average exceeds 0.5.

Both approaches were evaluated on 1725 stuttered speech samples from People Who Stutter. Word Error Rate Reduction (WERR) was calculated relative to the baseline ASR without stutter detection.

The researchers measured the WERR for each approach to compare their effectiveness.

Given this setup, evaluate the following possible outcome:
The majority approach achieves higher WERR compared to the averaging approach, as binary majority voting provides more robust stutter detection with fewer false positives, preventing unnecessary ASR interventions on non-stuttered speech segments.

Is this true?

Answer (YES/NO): NO